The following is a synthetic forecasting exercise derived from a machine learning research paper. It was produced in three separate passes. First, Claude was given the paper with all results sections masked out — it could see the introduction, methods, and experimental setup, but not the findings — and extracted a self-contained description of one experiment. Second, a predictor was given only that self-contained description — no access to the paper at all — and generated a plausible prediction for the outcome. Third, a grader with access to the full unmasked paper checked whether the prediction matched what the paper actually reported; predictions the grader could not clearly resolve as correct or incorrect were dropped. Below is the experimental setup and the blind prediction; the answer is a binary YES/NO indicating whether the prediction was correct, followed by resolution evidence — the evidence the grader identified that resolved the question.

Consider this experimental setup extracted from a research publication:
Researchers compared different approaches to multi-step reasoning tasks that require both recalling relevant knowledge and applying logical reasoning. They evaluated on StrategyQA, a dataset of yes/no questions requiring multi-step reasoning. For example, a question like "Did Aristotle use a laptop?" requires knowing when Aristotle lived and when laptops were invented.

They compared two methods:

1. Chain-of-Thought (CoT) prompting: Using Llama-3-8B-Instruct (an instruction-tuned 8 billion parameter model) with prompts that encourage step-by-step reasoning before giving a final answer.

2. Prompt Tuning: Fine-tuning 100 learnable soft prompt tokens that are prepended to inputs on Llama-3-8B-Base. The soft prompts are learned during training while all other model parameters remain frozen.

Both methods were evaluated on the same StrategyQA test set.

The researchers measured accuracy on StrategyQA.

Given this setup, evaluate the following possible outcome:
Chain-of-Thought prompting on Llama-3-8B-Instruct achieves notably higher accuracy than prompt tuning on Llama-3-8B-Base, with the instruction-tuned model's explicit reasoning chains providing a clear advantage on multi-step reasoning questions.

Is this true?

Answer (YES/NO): NO